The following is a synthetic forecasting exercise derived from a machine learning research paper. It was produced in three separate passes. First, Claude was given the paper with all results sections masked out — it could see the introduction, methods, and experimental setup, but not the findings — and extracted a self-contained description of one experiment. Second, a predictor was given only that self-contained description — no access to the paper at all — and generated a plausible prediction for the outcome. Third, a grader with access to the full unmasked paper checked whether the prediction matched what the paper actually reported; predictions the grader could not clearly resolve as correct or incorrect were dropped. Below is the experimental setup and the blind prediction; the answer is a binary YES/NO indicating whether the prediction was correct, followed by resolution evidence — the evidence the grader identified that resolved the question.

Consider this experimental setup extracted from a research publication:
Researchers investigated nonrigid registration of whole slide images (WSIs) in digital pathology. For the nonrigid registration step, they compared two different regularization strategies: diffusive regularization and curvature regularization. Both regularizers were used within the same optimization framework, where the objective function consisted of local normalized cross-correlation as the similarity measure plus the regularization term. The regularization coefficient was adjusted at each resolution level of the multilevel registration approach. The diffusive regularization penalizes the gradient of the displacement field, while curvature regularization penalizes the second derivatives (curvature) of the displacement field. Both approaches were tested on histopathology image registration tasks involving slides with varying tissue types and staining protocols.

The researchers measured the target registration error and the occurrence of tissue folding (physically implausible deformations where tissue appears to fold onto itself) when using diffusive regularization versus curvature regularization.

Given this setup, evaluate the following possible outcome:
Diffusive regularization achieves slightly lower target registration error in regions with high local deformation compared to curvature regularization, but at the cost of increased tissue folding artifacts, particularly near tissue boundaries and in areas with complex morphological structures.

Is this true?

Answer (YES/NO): NO